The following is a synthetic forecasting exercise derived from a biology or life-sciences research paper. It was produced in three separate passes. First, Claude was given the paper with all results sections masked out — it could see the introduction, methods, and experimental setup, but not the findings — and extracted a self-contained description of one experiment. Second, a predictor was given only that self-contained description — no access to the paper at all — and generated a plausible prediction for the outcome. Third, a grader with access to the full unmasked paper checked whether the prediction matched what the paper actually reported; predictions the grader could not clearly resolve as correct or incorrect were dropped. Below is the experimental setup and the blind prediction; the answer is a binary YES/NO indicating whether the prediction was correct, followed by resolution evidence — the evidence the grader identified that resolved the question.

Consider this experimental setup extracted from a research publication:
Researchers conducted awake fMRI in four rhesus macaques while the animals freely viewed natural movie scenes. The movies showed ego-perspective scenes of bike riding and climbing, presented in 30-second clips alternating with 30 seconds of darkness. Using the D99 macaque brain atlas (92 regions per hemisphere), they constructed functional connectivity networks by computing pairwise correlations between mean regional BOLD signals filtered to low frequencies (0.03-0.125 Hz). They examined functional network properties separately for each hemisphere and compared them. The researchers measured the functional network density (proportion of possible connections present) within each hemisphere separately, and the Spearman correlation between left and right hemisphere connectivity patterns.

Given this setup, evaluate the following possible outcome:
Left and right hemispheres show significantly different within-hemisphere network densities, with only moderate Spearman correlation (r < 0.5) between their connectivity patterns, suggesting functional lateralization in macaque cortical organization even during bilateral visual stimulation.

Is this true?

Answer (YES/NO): NO